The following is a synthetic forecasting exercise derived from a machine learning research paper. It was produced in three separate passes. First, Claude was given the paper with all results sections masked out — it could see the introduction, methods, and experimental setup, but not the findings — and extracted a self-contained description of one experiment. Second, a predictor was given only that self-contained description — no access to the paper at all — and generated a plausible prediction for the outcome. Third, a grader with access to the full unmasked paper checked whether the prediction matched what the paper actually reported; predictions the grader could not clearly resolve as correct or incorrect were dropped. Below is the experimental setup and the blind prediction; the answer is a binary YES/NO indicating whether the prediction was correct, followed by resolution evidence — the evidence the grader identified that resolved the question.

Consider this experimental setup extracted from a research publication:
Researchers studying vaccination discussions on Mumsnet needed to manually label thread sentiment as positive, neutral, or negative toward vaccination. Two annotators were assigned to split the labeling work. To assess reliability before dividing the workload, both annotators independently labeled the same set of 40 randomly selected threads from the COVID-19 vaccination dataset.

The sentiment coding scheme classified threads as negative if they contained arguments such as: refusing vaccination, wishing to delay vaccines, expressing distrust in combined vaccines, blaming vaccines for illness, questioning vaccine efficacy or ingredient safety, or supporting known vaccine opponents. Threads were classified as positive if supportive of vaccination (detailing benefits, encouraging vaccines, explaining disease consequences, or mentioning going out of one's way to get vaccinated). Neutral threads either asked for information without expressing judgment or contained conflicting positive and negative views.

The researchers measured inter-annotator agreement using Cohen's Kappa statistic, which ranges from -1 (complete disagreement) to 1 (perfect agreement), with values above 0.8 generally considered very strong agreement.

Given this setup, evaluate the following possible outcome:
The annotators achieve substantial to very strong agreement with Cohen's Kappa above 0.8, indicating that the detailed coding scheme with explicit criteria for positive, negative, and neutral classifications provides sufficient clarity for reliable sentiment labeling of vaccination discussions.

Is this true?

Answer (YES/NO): YES